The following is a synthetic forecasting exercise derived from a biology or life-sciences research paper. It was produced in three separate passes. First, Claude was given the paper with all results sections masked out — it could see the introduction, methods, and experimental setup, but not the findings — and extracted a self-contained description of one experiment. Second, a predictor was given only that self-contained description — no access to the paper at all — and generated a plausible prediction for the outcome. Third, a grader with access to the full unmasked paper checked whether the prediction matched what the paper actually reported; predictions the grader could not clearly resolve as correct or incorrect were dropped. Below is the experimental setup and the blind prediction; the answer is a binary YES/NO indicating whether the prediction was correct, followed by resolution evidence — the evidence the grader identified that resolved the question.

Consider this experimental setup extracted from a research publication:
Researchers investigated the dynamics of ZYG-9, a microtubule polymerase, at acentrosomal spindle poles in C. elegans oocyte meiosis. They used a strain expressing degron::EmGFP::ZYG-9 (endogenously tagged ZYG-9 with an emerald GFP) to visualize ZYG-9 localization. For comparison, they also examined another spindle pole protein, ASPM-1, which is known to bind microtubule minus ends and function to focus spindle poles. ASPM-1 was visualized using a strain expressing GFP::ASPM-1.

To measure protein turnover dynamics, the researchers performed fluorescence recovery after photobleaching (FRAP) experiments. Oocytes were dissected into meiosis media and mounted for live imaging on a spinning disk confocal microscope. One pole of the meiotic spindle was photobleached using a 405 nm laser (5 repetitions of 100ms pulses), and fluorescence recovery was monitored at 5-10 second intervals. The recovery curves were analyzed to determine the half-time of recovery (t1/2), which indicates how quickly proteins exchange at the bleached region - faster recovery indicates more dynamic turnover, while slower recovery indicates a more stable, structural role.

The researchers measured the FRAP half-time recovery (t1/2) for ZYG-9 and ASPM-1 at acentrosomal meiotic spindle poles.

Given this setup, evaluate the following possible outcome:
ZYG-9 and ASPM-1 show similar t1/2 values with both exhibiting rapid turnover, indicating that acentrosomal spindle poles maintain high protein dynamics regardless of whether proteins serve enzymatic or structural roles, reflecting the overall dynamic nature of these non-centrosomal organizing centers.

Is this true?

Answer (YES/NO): NO